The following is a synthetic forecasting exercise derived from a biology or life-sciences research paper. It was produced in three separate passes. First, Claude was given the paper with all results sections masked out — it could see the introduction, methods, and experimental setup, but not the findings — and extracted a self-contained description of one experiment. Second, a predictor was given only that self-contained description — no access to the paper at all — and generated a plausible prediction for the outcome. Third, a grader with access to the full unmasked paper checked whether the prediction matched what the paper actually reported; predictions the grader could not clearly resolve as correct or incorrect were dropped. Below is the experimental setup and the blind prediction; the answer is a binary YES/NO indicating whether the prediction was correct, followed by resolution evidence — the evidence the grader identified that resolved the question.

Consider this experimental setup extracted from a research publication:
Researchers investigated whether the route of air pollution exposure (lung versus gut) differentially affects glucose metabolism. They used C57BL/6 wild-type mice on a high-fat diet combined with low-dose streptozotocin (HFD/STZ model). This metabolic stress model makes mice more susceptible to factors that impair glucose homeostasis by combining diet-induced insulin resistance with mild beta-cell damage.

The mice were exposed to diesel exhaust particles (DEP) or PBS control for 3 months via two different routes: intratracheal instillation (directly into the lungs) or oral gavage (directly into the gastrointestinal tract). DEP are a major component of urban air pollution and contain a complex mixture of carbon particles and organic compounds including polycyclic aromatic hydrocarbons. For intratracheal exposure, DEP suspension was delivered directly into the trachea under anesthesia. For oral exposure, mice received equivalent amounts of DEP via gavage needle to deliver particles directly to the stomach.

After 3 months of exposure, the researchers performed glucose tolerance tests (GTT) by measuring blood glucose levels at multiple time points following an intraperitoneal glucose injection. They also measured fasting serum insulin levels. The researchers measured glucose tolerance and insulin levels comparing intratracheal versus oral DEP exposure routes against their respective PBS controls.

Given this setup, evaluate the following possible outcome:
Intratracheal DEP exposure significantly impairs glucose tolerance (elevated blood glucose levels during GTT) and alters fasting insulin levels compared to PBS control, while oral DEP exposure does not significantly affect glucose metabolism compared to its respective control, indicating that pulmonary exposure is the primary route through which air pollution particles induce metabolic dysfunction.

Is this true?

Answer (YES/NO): NO